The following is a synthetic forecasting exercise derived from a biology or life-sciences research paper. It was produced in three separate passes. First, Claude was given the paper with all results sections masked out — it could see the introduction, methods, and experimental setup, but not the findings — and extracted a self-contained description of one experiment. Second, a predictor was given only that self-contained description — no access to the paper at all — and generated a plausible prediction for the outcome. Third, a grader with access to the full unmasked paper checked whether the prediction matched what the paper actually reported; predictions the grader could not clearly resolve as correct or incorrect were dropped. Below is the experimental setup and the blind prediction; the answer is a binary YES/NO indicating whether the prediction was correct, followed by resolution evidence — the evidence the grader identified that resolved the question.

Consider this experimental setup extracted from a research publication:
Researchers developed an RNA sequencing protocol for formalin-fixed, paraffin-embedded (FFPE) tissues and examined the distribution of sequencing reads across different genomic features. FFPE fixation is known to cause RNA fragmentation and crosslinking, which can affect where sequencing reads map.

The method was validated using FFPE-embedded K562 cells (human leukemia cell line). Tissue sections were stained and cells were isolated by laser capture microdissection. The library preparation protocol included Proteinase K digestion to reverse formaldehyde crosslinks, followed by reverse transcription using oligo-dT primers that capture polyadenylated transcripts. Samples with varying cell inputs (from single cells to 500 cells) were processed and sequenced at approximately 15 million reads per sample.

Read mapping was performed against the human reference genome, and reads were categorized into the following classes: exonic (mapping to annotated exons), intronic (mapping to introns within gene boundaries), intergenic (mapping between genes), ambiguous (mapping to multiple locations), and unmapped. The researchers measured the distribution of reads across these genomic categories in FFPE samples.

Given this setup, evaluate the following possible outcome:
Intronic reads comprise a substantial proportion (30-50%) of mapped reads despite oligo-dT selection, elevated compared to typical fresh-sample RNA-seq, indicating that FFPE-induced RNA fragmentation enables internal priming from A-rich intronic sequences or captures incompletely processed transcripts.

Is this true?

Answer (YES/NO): NO